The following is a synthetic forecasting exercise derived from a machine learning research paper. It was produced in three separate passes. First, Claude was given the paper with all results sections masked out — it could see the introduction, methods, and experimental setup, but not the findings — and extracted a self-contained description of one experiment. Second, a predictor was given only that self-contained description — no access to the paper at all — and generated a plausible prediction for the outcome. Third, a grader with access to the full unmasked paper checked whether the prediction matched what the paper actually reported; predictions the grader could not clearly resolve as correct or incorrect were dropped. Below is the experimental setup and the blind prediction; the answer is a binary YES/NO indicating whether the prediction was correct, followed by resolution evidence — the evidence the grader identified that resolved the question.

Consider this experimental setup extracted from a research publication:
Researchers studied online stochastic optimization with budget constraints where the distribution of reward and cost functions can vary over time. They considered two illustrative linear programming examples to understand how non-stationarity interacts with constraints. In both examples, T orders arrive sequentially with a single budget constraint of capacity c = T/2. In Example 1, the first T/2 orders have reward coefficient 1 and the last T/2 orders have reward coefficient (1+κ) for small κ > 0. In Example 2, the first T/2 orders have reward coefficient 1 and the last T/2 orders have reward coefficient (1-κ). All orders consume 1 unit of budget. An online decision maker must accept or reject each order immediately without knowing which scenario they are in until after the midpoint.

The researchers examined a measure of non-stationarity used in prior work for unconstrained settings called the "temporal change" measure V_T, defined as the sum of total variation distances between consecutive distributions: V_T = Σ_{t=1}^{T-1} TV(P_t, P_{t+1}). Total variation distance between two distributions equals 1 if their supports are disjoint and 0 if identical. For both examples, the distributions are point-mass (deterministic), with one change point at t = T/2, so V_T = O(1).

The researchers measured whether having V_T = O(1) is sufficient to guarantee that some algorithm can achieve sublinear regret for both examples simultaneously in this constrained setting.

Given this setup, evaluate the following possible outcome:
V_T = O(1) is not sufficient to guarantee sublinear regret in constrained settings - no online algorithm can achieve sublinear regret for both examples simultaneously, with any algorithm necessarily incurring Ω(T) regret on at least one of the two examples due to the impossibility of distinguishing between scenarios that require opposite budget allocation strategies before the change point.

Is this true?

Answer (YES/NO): YES